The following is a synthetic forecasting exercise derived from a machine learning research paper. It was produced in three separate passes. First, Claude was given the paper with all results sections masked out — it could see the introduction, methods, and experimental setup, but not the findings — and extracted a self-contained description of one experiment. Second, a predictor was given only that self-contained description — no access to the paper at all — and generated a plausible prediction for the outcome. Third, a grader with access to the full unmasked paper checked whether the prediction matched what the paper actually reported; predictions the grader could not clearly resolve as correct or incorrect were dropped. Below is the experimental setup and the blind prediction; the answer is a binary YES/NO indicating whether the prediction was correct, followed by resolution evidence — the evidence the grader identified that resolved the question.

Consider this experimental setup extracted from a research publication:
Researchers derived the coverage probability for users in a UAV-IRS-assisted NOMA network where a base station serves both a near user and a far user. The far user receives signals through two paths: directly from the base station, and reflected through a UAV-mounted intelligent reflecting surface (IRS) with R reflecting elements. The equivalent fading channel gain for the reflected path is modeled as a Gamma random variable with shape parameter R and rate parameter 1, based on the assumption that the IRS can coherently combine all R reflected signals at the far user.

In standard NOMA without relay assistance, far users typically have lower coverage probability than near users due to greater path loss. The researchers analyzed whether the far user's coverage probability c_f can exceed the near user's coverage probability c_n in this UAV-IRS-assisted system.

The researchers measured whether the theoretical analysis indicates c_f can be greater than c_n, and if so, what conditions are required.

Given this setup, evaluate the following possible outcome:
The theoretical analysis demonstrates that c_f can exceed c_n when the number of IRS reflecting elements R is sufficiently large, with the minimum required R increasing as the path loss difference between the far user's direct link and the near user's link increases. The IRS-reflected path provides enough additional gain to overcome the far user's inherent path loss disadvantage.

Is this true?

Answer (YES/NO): NO